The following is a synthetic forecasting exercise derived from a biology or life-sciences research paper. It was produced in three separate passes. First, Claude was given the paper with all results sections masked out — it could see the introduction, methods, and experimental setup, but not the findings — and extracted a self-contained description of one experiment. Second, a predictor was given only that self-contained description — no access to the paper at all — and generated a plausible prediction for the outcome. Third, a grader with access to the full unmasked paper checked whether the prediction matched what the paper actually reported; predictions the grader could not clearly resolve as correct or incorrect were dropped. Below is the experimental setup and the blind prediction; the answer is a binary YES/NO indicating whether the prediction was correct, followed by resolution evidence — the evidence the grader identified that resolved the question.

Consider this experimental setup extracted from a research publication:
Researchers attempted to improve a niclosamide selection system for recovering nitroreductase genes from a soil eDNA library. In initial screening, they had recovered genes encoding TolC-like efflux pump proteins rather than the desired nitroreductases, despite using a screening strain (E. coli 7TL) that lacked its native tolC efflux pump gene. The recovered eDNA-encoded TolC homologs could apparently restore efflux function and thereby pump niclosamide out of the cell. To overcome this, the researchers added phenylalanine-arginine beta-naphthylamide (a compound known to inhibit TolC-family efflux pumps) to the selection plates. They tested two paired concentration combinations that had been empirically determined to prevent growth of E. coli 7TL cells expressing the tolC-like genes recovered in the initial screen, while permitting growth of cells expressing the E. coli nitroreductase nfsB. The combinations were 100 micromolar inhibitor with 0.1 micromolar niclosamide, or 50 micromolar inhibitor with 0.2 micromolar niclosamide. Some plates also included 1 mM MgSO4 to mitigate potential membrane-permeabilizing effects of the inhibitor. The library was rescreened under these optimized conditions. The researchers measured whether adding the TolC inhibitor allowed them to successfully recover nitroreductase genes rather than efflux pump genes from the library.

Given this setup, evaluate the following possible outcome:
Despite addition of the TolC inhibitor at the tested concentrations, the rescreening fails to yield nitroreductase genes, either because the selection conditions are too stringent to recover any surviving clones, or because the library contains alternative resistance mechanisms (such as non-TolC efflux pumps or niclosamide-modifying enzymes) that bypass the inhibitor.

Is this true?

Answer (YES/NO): YES